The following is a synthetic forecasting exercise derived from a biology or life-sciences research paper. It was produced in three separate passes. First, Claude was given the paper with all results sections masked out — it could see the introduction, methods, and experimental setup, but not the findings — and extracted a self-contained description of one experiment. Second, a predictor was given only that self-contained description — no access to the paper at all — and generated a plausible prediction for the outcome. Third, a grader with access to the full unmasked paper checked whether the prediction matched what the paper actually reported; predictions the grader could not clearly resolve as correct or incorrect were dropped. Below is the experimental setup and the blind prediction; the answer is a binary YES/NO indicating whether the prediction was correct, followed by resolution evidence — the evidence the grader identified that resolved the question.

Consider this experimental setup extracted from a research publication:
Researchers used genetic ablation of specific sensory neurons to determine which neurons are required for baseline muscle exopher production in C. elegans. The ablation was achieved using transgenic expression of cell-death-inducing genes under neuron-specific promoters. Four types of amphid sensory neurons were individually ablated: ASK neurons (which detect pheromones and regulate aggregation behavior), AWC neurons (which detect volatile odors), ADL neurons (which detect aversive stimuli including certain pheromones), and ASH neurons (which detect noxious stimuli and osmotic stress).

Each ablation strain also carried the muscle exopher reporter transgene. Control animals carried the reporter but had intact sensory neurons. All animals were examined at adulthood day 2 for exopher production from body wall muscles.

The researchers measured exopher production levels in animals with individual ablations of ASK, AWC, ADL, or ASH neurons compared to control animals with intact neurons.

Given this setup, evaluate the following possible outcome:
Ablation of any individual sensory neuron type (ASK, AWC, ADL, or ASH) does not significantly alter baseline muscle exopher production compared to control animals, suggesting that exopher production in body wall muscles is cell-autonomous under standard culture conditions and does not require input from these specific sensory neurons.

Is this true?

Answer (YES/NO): NO